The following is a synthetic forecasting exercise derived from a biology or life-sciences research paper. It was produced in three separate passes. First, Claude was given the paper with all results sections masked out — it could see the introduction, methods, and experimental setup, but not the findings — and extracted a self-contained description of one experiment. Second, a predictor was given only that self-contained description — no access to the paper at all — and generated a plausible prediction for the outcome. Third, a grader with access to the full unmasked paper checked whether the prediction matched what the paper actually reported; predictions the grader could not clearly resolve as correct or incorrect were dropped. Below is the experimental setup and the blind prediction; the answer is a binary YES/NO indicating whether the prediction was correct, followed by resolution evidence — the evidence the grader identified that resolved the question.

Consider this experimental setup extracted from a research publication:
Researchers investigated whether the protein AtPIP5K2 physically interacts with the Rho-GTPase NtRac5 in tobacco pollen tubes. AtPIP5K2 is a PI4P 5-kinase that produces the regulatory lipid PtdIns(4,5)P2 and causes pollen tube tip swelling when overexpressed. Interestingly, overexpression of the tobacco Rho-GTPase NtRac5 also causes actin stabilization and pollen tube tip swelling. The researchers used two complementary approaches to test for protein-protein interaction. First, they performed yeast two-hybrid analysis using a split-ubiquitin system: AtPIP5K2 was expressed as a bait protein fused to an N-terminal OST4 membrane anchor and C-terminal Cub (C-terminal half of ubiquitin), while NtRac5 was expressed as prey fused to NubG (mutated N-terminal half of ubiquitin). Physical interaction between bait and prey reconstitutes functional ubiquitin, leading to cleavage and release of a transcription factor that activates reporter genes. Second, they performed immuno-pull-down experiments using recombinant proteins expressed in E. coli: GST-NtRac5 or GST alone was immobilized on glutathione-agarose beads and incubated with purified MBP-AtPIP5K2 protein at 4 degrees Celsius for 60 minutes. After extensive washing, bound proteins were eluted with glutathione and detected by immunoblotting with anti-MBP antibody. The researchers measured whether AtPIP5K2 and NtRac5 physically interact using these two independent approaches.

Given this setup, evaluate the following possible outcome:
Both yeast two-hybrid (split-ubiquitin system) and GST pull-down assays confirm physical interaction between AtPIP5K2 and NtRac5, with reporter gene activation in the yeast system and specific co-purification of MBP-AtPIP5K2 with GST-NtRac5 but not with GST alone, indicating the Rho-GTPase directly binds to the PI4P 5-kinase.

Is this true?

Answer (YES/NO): YES